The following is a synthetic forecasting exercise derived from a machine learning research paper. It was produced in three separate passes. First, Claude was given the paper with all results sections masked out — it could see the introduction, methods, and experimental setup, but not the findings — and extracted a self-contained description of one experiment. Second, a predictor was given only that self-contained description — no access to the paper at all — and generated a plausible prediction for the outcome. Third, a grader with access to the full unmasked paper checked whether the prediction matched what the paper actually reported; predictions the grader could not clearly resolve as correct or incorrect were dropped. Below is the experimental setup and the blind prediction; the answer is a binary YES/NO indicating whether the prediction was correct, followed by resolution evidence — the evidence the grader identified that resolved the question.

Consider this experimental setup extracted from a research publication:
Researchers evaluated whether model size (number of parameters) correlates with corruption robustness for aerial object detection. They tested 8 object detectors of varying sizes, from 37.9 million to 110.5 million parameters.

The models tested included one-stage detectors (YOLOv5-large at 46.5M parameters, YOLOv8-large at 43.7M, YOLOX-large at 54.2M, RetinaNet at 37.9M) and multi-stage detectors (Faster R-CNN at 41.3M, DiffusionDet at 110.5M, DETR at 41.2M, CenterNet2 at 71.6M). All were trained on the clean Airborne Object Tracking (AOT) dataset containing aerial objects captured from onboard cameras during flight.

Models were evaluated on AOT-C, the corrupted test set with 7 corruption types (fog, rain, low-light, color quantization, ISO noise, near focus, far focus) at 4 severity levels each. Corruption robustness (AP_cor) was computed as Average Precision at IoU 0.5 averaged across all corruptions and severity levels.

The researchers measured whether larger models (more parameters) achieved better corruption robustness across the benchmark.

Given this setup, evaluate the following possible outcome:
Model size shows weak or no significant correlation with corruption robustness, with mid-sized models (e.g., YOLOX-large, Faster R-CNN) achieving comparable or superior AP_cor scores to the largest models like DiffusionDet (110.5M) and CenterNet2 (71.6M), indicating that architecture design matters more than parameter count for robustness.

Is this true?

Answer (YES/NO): NO